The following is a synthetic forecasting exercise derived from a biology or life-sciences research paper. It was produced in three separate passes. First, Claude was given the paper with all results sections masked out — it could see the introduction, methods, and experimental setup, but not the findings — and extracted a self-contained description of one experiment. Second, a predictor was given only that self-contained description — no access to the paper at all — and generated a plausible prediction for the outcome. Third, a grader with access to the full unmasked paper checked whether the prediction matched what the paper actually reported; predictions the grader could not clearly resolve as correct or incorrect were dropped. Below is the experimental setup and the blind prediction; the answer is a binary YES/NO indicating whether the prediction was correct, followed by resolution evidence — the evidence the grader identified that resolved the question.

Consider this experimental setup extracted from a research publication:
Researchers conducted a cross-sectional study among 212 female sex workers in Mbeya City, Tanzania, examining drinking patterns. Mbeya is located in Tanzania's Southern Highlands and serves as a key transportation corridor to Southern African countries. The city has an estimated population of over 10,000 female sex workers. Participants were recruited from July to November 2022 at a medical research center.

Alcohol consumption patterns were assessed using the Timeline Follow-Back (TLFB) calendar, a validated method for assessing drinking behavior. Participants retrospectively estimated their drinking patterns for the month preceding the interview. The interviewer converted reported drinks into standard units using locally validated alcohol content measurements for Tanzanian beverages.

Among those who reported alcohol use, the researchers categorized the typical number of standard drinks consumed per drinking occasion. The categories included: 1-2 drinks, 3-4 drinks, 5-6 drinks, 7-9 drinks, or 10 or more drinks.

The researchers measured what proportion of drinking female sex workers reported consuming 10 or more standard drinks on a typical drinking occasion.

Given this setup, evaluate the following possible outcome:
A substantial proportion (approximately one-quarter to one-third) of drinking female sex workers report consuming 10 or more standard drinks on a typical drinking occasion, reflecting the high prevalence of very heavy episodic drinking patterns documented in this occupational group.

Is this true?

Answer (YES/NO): NO